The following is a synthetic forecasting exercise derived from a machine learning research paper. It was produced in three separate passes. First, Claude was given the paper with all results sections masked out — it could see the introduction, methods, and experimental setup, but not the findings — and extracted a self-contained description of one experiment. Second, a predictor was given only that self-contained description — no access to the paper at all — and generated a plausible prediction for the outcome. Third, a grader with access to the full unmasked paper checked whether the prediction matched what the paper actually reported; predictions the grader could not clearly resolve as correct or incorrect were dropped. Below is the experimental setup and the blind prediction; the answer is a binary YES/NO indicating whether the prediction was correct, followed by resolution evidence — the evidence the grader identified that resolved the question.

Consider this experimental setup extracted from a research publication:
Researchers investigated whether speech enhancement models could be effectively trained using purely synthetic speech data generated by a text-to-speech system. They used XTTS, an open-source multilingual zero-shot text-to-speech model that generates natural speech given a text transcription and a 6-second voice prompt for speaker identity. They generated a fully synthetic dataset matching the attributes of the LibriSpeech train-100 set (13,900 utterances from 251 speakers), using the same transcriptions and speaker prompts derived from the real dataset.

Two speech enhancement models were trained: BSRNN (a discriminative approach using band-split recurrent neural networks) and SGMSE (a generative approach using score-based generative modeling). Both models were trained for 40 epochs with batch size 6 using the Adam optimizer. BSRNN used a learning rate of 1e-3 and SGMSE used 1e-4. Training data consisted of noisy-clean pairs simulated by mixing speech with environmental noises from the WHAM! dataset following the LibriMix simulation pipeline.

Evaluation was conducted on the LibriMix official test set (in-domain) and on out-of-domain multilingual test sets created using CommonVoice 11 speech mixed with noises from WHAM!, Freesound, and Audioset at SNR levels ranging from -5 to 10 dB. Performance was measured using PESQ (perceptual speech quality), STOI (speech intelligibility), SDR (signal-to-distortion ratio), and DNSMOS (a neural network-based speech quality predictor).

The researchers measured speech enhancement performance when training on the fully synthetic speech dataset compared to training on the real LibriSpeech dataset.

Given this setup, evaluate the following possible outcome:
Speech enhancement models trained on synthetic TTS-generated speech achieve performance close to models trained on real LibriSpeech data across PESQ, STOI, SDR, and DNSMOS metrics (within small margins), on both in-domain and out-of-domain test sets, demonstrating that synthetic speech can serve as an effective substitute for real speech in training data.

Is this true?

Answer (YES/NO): NO